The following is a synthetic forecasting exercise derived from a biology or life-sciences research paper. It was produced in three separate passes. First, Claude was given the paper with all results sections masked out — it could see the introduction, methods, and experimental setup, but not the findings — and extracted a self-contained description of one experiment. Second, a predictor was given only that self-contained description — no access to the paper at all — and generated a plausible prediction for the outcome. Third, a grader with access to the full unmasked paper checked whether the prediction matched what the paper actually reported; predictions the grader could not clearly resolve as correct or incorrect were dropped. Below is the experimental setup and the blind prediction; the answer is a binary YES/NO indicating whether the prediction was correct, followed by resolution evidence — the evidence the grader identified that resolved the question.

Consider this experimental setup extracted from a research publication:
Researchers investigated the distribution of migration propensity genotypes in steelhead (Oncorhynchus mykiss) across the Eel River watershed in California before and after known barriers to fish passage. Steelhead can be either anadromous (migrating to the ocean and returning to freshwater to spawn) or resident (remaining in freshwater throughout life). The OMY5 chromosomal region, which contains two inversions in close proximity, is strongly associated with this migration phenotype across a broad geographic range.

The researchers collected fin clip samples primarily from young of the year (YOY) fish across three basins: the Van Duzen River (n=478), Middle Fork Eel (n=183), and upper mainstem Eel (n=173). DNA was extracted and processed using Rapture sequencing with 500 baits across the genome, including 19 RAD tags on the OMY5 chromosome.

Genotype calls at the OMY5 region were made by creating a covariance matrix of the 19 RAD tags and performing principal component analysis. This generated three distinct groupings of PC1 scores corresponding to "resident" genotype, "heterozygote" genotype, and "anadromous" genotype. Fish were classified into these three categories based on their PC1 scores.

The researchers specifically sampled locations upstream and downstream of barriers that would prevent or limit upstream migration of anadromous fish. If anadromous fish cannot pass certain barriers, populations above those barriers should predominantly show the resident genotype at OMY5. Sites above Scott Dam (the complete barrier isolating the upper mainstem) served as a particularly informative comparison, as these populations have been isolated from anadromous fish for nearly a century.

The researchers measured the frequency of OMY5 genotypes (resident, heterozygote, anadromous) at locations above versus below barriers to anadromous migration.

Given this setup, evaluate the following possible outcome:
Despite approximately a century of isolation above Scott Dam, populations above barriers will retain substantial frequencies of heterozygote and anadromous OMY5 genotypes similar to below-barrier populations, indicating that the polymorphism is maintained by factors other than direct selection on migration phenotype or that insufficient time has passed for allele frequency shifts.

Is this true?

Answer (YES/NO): NO